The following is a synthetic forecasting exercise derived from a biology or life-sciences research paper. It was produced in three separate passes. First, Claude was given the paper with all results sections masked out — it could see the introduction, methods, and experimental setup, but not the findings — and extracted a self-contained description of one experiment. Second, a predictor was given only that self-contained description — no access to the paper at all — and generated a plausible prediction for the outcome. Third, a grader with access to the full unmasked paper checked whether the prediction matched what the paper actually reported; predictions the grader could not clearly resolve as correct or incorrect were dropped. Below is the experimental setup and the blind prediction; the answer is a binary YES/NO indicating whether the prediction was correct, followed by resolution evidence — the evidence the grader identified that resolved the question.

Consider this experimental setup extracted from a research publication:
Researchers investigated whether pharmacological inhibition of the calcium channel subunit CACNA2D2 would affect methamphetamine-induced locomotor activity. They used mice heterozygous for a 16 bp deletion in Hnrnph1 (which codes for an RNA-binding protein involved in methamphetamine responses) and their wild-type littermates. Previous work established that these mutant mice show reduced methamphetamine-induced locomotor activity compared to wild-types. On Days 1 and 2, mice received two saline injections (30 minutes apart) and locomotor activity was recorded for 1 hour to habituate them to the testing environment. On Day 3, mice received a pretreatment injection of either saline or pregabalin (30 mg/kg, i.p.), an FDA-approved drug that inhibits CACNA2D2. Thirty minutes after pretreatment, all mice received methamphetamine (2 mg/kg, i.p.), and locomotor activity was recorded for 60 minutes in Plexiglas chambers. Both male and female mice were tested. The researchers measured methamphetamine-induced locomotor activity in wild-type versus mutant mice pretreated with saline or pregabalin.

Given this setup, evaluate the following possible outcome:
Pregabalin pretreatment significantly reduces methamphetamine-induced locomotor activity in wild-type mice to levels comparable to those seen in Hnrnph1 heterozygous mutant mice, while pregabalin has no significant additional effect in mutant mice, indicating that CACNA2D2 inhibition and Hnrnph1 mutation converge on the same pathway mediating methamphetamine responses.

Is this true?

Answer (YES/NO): NO